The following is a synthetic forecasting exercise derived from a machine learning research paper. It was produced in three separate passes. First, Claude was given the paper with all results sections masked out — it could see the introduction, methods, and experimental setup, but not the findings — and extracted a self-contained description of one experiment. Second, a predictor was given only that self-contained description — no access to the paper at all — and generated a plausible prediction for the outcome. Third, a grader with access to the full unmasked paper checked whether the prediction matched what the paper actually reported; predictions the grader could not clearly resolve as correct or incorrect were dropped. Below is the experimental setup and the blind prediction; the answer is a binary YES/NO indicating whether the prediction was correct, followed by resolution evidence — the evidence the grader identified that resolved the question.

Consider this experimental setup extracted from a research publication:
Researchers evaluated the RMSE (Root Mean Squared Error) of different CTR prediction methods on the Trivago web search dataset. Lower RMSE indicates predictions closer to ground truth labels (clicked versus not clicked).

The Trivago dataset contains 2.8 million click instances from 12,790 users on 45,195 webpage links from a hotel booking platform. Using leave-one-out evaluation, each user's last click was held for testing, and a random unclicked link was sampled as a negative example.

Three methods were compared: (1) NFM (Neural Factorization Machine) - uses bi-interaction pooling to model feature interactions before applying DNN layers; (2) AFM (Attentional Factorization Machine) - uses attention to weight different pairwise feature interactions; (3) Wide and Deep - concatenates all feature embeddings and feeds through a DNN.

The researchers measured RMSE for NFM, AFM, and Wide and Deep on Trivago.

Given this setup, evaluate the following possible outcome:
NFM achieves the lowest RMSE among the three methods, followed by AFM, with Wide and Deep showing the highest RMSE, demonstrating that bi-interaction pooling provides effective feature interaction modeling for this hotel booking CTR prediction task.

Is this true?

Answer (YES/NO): NO